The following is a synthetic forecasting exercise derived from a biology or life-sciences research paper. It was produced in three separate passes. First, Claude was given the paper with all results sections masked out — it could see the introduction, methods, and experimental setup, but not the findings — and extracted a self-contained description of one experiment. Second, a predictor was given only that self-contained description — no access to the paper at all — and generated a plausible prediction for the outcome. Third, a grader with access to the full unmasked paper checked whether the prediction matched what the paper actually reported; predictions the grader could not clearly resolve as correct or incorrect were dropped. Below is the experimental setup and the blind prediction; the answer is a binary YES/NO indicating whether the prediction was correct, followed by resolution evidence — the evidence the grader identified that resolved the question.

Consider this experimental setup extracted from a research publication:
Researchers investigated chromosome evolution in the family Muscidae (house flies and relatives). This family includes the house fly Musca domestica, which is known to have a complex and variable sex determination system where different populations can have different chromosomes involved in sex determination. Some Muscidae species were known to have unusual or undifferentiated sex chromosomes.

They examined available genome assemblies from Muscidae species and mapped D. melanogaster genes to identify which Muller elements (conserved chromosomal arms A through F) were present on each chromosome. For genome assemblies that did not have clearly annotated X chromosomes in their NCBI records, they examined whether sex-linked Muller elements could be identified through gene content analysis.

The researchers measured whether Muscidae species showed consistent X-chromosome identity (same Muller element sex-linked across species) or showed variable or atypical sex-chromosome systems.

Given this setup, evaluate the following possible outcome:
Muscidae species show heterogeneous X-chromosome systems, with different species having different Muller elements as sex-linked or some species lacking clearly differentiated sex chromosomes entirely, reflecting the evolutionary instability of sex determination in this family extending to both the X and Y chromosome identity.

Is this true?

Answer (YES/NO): YES